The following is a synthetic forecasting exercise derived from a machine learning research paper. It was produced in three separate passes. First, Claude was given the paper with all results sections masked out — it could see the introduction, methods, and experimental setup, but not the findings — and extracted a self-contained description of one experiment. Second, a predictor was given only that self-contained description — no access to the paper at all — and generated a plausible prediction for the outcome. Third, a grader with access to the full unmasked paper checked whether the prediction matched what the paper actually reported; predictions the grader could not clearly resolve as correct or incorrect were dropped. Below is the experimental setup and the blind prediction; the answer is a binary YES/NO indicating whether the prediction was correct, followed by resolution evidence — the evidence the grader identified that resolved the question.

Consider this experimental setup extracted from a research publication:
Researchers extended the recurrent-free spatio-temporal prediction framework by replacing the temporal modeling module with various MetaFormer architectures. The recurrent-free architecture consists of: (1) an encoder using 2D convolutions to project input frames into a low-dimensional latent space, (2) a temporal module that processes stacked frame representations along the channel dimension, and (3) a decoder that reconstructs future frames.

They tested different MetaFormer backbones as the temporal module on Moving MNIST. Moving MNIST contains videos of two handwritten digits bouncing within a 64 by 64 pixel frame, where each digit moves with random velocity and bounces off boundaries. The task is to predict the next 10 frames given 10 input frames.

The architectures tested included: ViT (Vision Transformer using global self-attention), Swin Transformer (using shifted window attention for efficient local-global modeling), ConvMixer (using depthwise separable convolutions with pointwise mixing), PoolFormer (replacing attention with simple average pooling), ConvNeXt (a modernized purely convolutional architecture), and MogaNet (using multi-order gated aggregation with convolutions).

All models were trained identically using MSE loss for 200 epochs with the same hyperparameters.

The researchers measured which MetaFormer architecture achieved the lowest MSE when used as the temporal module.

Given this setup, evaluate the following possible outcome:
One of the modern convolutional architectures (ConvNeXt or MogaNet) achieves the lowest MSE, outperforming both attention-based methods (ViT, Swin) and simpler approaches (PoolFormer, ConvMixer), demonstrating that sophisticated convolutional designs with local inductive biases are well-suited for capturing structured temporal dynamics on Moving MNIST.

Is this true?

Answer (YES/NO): YES